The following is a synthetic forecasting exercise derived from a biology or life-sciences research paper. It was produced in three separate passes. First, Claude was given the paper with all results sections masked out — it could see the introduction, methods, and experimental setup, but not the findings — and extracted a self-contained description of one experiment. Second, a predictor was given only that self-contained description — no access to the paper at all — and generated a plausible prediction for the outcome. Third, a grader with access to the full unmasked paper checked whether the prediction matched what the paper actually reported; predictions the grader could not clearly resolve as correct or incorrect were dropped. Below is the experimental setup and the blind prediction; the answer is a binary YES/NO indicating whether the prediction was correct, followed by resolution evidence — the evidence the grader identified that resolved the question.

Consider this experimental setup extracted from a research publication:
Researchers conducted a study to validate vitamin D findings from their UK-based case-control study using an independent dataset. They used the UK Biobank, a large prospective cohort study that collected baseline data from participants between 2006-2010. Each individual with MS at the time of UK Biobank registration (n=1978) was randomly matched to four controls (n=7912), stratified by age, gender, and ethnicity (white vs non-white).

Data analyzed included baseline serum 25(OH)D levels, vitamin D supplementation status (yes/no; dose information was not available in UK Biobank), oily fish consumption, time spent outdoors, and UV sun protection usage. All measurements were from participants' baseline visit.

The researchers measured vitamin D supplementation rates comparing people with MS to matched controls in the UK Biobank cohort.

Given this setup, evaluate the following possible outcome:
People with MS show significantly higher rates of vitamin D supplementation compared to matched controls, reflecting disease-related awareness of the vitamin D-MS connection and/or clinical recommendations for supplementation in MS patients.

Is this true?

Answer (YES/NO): YES